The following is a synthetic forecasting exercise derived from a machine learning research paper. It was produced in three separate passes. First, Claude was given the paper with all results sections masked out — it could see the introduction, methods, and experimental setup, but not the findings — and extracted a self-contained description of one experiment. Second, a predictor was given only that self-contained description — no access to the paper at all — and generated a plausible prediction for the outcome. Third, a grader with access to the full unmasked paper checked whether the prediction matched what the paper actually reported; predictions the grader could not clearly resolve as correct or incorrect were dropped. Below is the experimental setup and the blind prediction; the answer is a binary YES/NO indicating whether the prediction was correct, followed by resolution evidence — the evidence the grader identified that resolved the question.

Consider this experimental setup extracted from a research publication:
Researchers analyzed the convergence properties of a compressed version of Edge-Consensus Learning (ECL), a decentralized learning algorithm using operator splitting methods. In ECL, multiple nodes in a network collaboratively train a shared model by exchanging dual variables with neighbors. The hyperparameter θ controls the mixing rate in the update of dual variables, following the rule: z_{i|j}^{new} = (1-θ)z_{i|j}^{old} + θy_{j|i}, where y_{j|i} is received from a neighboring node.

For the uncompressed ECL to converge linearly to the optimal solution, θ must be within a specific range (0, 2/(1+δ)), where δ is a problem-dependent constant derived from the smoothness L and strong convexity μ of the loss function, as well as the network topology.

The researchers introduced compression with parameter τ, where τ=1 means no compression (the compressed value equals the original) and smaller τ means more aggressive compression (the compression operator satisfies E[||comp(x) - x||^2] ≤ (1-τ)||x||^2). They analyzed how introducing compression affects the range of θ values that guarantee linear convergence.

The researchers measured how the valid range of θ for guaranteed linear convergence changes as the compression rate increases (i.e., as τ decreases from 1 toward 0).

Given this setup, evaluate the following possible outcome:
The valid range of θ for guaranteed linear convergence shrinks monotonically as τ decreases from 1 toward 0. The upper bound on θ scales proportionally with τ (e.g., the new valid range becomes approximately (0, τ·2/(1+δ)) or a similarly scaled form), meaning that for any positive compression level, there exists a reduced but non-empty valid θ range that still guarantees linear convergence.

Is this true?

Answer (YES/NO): NO